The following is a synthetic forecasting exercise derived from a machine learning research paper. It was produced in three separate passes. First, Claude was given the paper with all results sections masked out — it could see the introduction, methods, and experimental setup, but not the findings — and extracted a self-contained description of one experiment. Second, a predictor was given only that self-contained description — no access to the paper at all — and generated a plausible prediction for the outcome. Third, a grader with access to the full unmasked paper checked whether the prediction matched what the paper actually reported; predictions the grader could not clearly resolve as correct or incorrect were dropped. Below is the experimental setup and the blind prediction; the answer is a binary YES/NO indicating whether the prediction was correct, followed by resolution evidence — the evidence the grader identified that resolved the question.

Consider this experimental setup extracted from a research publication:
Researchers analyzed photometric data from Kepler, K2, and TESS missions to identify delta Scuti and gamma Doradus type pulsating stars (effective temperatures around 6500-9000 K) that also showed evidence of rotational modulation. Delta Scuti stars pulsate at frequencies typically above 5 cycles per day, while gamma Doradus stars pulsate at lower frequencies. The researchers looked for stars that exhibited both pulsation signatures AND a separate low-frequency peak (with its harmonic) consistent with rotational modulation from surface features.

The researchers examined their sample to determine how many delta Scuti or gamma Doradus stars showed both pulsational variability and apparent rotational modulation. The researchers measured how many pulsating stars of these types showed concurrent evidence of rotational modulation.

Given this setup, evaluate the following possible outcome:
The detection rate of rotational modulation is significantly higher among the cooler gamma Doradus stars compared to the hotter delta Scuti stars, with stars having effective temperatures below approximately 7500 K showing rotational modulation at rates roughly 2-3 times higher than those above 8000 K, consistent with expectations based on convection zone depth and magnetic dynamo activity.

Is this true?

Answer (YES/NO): NO